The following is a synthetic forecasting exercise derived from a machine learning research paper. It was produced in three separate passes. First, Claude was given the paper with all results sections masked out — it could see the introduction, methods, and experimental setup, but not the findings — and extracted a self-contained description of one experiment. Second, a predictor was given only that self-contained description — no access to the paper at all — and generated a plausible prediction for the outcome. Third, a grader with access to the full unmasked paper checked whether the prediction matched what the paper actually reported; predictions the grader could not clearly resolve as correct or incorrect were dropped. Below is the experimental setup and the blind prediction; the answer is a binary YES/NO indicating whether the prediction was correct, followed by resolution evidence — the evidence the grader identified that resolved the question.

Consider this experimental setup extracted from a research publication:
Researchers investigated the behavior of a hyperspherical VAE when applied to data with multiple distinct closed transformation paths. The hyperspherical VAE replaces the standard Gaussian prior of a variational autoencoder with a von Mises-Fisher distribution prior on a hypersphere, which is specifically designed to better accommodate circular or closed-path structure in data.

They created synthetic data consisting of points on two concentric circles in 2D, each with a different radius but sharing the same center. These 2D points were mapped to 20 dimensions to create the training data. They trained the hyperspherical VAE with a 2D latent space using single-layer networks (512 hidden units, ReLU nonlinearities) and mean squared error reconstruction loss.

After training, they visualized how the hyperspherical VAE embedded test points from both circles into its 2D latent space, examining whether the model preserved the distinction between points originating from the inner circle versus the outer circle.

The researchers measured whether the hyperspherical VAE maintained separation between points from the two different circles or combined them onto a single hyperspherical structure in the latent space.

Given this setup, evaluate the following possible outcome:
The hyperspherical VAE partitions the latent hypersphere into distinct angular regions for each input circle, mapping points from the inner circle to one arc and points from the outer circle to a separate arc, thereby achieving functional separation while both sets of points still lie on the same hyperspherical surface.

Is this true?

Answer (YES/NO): NO